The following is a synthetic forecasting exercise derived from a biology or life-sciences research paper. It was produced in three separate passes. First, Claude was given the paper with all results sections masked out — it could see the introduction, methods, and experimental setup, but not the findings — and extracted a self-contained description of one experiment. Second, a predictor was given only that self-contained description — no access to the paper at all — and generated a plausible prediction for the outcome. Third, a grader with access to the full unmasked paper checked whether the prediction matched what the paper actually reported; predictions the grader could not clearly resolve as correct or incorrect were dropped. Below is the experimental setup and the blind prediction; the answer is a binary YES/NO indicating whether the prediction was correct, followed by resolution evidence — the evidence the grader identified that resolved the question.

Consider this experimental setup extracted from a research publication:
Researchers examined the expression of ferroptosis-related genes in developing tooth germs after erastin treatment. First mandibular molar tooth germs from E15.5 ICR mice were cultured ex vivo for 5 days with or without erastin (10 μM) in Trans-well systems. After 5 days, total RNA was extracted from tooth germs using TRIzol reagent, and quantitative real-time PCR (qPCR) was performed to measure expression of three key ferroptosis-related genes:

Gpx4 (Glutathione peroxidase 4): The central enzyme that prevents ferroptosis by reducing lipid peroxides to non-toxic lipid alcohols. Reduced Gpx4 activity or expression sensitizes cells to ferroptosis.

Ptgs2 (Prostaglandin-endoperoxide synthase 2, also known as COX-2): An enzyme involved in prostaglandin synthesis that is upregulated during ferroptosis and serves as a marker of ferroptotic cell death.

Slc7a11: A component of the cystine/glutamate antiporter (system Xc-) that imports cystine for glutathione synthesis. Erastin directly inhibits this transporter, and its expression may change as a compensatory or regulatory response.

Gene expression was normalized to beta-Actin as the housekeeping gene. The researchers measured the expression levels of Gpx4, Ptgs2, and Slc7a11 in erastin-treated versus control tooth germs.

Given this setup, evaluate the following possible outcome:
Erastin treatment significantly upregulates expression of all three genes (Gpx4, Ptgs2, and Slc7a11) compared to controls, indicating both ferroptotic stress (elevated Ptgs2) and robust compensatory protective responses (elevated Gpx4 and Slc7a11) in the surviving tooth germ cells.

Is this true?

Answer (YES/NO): NO